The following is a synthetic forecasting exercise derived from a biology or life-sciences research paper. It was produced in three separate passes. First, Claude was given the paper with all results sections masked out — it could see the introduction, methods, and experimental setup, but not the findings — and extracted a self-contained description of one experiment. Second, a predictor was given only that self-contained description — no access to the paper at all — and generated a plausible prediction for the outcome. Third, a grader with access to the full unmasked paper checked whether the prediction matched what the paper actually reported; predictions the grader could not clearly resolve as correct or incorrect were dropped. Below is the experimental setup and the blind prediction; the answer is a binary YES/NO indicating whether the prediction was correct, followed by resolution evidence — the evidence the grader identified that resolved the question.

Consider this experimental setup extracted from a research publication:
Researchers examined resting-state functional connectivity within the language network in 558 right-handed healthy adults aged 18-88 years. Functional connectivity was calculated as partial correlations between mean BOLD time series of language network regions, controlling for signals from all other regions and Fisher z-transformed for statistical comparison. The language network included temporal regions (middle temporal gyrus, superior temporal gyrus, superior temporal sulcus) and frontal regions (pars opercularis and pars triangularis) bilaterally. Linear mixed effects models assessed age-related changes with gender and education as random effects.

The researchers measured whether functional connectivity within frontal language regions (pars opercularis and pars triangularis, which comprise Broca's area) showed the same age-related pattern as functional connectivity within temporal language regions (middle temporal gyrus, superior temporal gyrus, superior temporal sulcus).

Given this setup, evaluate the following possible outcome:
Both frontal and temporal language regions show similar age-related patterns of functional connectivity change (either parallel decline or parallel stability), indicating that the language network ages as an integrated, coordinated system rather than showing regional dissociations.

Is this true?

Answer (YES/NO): NO